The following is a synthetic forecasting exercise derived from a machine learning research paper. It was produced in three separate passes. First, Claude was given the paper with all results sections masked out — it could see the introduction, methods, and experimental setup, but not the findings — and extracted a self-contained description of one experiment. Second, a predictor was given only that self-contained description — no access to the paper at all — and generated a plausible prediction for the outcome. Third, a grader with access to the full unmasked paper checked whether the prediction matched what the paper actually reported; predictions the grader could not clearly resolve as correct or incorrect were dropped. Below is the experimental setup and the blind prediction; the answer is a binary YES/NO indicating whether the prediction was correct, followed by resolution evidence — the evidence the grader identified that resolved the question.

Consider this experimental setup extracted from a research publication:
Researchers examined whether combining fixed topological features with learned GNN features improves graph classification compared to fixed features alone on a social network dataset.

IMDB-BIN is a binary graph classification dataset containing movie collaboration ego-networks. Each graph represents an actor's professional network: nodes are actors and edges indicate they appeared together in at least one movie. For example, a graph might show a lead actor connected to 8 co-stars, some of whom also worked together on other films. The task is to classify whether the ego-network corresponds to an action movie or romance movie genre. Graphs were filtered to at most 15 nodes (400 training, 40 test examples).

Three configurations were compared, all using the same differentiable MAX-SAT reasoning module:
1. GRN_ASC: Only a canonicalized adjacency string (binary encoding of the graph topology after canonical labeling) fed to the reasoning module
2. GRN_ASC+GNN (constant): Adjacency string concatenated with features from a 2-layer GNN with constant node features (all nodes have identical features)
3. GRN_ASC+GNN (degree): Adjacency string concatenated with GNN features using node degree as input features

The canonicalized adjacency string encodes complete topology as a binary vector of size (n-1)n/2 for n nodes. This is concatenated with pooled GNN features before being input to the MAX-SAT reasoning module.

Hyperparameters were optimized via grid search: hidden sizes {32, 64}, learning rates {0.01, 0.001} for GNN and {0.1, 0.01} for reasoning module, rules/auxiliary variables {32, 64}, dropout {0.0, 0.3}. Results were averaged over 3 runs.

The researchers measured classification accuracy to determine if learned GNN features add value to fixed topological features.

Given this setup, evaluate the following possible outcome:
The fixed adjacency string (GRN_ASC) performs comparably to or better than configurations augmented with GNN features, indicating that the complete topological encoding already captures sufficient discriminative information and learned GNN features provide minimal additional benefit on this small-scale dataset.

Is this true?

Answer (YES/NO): NO